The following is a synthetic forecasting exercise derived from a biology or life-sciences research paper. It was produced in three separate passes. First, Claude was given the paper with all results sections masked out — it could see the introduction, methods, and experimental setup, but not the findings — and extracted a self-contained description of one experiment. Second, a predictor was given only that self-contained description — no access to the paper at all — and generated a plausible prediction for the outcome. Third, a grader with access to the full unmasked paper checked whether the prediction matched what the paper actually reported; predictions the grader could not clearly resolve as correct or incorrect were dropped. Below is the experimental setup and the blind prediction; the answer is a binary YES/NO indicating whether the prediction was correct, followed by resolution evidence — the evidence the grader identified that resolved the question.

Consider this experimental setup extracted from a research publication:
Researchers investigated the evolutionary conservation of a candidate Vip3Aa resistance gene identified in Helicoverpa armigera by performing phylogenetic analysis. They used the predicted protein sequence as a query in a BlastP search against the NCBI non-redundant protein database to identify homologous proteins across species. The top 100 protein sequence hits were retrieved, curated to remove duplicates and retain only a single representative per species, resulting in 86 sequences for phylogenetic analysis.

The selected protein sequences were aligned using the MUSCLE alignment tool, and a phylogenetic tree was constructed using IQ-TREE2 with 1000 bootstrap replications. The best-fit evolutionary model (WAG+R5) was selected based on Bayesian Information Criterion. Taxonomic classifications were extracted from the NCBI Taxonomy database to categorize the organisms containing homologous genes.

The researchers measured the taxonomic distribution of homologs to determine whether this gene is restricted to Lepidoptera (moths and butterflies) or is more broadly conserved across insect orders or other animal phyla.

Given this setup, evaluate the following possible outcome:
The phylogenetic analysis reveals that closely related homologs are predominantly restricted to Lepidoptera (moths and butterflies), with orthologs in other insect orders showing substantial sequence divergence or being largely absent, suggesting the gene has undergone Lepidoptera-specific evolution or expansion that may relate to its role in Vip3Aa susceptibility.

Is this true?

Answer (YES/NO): NO